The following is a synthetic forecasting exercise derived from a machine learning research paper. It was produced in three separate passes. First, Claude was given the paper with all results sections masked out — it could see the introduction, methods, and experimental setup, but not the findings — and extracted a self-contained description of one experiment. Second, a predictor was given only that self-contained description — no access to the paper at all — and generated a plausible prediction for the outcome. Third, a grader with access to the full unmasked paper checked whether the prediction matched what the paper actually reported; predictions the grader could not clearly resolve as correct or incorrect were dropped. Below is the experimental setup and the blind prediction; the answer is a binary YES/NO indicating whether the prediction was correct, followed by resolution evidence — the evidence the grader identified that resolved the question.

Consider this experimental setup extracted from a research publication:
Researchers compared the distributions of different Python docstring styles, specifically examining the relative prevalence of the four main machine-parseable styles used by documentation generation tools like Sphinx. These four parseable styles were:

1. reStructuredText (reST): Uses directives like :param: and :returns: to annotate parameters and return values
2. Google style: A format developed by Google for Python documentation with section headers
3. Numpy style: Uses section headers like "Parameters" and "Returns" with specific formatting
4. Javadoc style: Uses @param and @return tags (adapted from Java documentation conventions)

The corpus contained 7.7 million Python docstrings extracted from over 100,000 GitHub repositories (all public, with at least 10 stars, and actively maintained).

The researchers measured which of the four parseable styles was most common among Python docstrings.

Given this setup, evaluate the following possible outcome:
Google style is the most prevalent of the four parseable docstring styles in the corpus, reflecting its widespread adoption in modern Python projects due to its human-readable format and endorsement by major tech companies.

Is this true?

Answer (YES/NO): NO